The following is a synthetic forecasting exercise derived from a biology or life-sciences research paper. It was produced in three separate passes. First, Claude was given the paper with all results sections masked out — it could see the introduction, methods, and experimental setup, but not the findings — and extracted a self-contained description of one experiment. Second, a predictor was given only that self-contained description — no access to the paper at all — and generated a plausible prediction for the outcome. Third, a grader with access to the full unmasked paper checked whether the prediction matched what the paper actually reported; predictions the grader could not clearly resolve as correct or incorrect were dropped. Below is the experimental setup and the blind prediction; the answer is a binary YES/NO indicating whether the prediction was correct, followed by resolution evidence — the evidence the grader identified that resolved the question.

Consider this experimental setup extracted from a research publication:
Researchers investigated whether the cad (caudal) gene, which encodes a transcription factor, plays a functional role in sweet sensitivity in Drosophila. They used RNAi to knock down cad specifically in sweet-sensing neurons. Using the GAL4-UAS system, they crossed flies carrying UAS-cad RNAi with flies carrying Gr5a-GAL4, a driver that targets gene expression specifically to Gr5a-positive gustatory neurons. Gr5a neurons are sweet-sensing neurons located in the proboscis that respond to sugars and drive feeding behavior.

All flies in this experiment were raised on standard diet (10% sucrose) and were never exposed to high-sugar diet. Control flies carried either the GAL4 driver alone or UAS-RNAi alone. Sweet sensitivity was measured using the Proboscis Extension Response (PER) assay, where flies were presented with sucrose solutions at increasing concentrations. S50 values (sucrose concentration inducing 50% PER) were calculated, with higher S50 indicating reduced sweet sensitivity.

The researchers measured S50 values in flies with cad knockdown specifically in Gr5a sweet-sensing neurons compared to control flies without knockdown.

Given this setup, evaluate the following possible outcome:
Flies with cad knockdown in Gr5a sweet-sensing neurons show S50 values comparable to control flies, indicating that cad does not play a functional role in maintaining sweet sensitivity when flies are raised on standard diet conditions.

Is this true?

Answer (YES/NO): NO